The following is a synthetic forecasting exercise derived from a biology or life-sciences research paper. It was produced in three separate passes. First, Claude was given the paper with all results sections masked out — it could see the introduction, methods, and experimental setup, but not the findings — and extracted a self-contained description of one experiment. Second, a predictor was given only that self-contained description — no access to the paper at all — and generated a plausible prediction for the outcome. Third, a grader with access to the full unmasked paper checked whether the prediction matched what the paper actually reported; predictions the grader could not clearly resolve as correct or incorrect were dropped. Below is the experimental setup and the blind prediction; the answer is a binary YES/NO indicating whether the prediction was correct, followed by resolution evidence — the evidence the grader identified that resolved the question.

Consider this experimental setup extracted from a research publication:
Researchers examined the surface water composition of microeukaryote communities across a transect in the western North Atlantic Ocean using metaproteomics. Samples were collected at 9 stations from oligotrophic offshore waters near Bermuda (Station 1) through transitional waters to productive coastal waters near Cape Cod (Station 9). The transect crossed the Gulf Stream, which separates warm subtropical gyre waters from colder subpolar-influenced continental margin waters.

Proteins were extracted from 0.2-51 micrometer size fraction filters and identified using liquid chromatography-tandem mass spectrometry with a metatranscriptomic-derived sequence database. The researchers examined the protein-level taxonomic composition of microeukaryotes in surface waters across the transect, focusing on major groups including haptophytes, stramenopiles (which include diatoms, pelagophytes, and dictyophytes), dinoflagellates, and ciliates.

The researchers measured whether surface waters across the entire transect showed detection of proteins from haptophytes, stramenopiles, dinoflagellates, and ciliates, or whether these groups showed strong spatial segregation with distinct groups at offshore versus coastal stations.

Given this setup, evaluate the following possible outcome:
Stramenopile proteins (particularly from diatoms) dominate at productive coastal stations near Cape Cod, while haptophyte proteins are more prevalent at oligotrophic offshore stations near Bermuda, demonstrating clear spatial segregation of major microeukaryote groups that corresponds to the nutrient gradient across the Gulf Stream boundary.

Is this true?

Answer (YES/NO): NO